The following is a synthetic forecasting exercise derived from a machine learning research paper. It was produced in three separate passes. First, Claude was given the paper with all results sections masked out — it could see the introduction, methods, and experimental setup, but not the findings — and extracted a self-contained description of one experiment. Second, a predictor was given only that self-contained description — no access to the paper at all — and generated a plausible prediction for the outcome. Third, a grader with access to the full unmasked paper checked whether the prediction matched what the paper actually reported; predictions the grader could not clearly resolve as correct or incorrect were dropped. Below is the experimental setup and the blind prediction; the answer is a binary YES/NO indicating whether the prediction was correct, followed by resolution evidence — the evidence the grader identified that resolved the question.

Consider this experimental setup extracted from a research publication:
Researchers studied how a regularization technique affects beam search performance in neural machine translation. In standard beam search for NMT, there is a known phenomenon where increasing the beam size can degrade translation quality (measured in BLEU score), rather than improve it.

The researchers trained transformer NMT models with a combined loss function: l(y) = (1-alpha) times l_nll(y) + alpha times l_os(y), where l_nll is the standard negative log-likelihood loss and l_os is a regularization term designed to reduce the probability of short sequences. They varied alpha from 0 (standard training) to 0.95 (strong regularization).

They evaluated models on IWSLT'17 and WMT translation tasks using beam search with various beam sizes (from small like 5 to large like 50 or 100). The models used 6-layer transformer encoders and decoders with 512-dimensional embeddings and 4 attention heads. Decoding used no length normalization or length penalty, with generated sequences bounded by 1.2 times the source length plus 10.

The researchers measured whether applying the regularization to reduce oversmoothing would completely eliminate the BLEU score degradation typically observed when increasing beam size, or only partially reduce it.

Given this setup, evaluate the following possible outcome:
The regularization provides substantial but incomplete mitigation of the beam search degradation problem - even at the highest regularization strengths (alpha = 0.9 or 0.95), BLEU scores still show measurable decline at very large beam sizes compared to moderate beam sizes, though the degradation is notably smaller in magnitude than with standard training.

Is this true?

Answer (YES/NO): YES